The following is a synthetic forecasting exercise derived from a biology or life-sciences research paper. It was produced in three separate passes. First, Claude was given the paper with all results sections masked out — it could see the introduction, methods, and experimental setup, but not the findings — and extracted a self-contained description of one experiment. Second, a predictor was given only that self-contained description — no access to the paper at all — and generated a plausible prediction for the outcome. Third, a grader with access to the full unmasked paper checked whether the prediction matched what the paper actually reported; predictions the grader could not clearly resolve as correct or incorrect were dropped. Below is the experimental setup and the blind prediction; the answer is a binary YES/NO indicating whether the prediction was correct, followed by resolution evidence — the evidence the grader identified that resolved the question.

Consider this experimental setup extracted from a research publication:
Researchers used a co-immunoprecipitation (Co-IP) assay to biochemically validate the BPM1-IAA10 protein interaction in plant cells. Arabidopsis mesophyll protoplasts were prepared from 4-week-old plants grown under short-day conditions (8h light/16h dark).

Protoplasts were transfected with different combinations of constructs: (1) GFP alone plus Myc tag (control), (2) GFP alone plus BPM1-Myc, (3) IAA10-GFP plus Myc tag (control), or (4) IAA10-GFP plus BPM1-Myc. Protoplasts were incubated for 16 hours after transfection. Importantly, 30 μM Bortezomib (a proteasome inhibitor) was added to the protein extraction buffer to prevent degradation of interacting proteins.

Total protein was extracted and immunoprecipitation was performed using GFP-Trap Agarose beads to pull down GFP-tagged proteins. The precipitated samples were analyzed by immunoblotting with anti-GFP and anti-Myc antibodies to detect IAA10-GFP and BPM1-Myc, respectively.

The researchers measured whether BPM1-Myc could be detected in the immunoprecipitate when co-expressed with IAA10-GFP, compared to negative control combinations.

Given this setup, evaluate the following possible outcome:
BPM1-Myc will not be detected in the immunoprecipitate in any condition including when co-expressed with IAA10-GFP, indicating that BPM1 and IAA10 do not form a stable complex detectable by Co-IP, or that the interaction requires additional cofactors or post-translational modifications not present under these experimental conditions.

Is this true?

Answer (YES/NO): NO